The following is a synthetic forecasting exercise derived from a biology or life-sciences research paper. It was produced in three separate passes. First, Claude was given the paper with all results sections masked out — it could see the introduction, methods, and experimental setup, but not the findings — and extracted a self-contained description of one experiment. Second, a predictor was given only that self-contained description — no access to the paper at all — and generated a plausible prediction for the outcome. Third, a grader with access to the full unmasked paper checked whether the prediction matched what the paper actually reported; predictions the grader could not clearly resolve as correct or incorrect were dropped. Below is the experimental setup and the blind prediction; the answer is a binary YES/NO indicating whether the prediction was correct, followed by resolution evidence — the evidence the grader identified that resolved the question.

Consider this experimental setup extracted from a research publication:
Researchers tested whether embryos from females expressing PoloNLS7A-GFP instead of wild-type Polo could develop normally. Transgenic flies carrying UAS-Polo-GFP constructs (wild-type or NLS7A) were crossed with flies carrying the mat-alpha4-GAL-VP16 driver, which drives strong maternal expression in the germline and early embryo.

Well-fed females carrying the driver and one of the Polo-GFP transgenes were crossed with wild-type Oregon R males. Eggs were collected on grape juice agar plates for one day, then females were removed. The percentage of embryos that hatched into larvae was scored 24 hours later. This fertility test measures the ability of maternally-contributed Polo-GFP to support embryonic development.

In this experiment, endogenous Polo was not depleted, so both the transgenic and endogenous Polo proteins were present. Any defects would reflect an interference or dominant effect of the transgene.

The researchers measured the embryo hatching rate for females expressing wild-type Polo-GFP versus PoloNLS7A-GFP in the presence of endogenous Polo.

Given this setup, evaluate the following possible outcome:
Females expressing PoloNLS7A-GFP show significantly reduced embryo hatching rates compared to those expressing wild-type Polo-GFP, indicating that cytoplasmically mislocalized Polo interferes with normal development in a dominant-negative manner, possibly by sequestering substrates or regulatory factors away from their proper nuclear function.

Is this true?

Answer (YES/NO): NO